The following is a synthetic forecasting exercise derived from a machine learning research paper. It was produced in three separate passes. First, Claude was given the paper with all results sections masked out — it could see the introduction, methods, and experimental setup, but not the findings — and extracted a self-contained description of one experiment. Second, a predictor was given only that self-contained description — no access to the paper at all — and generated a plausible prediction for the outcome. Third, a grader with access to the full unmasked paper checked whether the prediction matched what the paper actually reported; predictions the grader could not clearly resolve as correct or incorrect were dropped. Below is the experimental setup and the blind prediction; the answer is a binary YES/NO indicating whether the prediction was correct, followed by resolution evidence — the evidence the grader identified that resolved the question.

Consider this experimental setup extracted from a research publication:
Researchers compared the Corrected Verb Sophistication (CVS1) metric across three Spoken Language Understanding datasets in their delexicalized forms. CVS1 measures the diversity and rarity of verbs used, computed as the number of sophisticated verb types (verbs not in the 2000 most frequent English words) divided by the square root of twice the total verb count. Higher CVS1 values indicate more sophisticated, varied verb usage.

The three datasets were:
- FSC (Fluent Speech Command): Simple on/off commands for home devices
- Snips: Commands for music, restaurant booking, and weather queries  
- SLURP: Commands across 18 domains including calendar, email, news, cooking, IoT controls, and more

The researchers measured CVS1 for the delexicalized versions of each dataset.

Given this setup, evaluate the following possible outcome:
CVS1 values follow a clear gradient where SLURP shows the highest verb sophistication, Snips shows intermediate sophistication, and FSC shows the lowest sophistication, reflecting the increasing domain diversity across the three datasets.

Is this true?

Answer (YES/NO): YES